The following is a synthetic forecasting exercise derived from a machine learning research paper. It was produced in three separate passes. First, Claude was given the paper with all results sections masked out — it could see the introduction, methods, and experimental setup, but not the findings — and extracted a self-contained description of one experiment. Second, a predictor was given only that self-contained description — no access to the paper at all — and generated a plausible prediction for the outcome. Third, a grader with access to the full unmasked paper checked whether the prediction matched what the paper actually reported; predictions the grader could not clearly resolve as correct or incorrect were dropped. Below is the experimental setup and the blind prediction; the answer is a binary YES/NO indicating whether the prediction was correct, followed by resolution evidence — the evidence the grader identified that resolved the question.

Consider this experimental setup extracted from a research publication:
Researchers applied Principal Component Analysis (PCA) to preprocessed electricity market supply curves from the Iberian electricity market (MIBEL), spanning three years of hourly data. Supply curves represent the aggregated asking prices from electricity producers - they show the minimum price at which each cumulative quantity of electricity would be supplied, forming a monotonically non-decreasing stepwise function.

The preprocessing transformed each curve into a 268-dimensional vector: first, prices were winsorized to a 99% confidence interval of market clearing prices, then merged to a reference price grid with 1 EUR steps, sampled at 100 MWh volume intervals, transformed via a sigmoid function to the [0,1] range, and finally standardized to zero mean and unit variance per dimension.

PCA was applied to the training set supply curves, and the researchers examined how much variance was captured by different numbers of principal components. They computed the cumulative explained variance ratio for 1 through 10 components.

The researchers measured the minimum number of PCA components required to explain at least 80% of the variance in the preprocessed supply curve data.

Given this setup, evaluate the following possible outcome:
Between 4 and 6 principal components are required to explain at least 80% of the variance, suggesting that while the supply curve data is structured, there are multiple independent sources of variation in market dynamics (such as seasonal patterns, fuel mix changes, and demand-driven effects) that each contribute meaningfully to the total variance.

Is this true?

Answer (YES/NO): NO